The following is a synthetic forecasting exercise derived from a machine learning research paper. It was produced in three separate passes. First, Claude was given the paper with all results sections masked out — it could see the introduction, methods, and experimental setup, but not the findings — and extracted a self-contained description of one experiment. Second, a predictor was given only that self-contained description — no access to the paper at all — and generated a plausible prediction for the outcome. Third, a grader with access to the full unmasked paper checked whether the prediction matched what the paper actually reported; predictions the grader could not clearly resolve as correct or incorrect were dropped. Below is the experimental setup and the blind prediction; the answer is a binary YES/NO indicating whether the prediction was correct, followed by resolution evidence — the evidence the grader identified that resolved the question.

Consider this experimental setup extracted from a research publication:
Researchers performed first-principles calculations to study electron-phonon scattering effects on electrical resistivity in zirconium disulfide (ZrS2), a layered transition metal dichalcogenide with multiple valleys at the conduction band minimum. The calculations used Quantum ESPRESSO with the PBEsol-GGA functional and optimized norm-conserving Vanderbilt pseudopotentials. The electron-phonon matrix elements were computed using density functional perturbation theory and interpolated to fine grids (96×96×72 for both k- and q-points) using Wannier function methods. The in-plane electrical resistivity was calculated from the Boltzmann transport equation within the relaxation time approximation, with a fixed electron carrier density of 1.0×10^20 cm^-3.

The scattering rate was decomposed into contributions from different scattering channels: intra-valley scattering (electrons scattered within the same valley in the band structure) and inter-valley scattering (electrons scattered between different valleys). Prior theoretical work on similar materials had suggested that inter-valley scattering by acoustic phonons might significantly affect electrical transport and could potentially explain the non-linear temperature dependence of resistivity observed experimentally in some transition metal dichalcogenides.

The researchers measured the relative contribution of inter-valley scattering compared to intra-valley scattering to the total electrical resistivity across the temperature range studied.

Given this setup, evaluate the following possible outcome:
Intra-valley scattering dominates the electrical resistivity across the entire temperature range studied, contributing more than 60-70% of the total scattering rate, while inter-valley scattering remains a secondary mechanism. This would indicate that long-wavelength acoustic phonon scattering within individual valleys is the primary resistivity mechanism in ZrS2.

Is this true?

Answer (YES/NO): NO